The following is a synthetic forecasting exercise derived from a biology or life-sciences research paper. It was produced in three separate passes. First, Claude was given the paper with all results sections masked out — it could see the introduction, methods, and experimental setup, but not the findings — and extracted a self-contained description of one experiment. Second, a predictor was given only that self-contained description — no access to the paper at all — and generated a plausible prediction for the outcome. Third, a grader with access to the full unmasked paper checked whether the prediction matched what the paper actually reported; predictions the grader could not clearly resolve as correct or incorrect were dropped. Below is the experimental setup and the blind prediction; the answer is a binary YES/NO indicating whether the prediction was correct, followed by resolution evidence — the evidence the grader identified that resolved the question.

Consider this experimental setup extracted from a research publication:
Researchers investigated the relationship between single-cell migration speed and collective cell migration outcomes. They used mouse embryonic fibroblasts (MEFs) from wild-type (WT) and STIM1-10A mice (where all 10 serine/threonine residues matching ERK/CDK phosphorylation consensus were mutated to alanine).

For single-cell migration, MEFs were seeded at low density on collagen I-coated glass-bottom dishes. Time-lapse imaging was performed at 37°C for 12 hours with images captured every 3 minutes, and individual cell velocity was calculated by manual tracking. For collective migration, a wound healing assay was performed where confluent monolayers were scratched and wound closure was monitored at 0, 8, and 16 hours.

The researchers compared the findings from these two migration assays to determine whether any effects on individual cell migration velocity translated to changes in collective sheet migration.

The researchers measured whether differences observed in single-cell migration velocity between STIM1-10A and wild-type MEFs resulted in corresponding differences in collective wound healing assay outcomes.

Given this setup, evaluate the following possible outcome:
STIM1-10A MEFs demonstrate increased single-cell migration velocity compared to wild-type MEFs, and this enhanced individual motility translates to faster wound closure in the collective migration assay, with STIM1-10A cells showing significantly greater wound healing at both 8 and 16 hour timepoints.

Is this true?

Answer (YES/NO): NO